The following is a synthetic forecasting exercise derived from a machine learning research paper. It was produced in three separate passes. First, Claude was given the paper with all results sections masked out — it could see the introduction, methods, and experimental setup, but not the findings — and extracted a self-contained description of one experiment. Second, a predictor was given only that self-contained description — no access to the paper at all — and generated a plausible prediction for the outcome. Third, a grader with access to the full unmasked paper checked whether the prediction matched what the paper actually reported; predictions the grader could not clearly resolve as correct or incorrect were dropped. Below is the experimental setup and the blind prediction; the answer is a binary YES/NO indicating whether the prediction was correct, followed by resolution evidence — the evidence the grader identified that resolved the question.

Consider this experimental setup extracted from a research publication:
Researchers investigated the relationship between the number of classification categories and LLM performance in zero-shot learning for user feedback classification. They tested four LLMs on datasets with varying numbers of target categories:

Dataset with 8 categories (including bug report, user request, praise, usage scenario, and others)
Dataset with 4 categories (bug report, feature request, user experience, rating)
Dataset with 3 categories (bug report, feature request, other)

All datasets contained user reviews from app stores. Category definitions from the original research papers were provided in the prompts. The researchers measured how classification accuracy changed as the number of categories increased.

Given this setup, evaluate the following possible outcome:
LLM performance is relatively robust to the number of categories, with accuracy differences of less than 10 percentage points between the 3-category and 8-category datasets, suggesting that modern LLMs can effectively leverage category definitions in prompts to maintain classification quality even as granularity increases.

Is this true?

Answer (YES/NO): NO